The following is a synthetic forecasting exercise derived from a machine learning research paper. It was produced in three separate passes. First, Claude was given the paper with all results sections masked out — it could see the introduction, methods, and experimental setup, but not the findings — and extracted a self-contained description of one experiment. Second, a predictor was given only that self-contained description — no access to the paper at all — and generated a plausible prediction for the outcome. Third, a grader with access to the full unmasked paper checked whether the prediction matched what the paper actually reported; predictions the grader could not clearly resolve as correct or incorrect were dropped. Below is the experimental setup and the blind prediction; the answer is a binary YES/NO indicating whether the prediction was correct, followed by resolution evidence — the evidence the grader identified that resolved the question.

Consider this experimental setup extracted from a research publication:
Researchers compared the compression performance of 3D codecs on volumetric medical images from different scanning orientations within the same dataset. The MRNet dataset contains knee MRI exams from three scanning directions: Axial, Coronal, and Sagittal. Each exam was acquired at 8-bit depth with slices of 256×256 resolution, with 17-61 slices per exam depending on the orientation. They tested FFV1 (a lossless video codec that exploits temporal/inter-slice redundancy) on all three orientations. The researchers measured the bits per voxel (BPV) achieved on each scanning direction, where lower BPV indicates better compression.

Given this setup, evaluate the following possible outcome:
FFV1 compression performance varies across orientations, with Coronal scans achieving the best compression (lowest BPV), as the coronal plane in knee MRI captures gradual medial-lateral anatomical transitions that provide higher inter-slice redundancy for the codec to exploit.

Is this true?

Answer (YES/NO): YES